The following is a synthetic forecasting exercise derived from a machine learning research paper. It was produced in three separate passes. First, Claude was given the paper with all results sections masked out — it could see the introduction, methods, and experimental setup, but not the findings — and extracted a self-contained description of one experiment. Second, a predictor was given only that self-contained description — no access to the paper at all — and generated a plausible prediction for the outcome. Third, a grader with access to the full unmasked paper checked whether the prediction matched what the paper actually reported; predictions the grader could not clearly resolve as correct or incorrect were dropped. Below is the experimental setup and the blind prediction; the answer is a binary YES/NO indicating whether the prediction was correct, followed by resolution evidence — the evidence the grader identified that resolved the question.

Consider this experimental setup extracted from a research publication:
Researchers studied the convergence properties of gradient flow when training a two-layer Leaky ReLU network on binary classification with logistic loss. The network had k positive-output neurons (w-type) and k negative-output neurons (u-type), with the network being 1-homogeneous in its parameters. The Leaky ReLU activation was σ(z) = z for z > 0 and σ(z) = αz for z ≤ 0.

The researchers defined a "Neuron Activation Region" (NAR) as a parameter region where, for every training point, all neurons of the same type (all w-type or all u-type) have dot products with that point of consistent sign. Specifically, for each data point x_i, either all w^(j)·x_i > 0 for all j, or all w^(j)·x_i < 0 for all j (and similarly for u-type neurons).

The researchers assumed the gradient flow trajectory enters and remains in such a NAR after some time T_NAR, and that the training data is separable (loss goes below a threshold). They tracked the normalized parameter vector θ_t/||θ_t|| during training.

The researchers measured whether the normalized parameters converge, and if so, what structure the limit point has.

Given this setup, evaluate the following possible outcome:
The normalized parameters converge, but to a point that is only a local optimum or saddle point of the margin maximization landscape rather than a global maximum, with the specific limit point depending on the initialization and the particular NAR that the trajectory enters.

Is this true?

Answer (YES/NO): NO